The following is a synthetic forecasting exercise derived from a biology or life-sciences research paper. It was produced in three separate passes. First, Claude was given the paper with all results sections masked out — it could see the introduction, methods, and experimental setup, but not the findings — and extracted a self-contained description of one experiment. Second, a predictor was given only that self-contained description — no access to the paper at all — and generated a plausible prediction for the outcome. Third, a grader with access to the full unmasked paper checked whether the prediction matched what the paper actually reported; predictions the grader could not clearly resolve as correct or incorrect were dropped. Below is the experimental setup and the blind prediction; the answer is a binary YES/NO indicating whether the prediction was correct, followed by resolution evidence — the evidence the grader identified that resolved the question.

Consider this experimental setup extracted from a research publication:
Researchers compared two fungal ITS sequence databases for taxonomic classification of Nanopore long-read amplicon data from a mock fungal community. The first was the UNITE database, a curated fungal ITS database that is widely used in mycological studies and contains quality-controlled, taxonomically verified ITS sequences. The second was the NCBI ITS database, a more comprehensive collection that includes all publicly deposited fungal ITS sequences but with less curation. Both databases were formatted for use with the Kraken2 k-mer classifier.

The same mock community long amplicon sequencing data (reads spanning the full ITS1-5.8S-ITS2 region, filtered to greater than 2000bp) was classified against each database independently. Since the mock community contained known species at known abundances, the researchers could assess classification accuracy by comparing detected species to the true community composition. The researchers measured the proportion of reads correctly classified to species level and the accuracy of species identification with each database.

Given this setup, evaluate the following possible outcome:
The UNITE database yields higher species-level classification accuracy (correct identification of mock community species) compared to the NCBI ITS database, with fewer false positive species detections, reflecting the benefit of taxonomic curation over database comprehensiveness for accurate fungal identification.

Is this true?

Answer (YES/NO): NO